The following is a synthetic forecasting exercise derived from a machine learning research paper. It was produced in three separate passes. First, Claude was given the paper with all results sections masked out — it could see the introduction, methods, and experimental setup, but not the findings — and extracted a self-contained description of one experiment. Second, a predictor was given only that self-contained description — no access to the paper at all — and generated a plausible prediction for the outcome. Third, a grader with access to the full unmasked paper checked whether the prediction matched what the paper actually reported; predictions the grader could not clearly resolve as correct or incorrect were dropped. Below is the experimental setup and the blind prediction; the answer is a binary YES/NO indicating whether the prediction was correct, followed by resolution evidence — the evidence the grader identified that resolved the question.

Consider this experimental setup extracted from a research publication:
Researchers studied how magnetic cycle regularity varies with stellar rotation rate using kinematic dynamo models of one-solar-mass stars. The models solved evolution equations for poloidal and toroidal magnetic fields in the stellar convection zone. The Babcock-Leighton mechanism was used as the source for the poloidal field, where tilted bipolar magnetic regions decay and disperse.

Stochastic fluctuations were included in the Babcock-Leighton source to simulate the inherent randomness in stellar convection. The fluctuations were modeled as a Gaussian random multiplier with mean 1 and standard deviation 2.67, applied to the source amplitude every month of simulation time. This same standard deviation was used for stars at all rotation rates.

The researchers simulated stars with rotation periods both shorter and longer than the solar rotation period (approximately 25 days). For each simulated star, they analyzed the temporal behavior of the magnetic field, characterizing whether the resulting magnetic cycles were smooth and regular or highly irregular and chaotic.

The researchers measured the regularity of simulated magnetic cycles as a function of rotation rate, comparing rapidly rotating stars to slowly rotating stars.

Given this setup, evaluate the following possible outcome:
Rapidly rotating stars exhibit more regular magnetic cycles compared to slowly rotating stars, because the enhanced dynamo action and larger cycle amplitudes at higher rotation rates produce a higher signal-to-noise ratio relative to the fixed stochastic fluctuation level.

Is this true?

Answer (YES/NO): NO